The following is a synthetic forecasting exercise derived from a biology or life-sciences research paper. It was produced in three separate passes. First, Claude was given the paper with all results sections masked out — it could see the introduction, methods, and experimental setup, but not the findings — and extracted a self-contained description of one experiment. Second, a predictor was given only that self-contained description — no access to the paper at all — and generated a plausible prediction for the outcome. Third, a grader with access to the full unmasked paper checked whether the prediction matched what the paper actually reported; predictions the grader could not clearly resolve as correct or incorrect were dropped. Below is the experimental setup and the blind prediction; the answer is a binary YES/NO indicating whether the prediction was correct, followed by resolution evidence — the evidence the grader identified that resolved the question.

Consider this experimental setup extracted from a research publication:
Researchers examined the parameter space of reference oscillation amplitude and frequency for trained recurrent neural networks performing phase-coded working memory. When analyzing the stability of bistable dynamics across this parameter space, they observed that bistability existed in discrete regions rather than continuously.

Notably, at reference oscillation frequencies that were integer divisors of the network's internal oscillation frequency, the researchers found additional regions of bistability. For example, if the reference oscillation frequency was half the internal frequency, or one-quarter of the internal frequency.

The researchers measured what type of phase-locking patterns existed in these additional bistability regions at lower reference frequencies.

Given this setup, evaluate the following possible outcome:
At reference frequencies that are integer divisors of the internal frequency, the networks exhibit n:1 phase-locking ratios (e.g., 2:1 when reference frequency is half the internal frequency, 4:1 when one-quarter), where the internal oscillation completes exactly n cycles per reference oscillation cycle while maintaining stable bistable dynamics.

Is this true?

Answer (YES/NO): YES